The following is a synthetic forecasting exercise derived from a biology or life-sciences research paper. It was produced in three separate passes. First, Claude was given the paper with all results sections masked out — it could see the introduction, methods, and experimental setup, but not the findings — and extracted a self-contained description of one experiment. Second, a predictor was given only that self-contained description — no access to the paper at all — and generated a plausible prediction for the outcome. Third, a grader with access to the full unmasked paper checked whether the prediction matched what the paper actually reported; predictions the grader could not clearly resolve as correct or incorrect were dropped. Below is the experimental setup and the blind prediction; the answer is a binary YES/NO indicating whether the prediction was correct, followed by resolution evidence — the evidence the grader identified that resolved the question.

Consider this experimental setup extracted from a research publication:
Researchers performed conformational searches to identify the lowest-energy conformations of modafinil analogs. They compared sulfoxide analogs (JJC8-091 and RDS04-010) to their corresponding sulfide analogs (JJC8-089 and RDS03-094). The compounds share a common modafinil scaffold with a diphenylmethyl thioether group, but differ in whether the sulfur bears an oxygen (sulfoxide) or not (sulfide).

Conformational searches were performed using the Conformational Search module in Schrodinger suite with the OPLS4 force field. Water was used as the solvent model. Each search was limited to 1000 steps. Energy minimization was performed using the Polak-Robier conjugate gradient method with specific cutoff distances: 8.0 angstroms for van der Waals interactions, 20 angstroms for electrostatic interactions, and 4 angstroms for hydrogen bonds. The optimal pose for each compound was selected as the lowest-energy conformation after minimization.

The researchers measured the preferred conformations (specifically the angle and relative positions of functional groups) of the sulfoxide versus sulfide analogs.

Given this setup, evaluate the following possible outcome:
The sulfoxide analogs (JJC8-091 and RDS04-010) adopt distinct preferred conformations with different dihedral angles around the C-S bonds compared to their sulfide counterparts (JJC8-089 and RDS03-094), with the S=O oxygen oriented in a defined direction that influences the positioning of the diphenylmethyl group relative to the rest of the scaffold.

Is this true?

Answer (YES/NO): YES